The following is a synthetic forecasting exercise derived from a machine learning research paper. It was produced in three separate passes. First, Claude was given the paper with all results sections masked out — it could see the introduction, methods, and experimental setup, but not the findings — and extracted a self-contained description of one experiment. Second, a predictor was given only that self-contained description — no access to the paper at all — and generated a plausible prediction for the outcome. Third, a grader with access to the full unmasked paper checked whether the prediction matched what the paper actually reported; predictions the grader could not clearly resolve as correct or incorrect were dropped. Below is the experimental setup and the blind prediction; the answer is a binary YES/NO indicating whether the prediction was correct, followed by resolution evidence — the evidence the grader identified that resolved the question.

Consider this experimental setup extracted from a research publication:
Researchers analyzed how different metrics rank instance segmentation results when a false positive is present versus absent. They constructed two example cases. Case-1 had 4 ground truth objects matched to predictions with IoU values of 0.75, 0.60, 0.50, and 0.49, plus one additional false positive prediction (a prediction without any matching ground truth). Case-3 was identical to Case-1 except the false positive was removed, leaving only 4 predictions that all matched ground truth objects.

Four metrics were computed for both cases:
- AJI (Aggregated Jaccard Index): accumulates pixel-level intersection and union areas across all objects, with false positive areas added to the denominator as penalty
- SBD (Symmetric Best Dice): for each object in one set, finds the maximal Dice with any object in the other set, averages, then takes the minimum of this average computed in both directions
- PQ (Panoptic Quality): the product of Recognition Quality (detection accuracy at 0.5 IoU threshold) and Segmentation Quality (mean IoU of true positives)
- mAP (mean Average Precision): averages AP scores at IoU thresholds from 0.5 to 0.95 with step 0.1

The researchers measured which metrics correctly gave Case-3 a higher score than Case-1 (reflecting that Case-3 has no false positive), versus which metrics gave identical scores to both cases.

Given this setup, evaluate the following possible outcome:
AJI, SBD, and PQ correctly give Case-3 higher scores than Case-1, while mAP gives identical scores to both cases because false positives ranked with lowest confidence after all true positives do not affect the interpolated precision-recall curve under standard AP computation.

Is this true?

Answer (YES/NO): NO